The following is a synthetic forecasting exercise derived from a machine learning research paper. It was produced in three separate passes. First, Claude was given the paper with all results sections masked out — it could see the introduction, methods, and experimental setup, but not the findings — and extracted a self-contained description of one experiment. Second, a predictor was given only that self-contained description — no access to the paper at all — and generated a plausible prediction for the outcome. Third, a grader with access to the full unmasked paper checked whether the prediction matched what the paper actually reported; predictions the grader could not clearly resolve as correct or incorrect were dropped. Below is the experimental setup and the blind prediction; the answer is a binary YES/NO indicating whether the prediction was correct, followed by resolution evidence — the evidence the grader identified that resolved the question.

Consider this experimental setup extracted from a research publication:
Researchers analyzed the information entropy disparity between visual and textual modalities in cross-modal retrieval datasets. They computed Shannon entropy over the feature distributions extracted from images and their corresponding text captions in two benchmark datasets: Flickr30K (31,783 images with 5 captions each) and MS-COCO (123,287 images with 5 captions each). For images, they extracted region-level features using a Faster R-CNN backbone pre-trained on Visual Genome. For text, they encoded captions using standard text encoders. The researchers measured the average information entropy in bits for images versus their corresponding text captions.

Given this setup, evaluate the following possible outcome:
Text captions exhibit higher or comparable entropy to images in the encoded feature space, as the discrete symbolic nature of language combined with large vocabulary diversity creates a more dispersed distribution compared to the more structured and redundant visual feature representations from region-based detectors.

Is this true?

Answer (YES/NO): NO